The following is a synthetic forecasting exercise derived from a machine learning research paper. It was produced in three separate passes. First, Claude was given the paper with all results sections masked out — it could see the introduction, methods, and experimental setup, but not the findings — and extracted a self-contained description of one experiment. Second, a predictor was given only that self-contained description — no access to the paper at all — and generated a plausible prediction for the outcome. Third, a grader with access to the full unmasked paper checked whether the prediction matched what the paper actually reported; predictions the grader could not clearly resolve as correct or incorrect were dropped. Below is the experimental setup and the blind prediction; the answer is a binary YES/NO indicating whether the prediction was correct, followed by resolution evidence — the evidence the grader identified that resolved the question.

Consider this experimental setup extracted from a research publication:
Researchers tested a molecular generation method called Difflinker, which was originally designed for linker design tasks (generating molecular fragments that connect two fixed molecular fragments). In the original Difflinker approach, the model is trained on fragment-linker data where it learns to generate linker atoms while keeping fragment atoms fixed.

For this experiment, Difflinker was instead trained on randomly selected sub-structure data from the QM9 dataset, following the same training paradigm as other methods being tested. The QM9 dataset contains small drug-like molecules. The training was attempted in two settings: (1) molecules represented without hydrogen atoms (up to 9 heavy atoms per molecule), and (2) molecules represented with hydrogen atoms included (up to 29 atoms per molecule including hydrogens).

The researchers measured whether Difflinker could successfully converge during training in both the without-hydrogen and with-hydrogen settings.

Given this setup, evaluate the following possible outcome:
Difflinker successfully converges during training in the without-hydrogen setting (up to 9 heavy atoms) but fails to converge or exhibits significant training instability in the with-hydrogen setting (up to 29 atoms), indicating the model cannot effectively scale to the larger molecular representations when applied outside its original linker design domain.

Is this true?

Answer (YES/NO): YES